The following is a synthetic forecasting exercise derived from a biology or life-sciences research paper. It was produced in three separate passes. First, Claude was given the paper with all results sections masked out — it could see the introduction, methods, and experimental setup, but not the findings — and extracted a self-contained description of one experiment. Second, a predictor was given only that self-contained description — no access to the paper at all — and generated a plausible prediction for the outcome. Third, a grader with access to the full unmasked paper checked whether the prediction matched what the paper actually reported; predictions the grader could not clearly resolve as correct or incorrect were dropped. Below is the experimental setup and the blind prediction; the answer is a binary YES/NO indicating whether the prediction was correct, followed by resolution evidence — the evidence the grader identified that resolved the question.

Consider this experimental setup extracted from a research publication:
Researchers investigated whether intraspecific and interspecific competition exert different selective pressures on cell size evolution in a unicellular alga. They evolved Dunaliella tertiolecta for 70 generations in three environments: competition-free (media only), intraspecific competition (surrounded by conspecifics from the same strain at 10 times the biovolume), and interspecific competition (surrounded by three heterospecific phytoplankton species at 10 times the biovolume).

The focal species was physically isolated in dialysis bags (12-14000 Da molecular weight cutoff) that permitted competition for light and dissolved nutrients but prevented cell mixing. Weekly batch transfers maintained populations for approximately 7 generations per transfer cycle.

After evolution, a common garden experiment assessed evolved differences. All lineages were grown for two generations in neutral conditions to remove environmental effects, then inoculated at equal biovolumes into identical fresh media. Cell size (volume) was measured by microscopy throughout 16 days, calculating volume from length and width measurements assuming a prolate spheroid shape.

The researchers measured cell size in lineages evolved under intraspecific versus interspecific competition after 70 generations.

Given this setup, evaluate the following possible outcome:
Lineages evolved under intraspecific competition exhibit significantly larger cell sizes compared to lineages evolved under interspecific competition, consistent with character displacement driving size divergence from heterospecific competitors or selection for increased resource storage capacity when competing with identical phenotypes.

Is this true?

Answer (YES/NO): NO